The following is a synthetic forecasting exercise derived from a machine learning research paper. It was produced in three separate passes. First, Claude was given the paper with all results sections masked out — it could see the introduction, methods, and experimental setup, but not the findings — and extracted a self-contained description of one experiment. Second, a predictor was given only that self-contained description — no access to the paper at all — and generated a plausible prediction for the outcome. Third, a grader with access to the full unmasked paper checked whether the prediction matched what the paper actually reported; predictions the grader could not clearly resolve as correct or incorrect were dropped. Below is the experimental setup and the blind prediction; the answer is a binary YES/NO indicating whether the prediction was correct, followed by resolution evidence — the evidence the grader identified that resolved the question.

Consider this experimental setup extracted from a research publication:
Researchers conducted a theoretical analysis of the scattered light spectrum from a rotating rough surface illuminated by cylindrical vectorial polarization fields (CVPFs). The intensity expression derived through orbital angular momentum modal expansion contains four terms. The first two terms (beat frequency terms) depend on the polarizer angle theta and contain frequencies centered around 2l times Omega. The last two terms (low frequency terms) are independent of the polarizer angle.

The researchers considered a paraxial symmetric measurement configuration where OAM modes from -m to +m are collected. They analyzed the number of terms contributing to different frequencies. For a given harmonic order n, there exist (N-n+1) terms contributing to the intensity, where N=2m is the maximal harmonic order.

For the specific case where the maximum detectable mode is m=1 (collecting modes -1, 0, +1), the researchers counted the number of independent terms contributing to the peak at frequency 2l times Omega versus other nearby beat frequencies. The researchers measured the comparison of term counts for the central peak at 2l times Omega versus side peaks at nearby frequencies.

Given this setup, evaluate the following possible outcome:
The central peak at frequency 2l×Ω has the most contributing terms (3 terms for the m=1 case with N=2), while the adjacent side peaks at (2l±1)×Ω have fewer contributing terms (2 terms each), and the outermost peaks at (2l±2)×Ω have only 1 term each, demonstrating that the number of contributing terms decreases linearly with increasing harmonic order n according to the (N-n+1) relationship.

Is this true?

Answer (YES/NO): YES